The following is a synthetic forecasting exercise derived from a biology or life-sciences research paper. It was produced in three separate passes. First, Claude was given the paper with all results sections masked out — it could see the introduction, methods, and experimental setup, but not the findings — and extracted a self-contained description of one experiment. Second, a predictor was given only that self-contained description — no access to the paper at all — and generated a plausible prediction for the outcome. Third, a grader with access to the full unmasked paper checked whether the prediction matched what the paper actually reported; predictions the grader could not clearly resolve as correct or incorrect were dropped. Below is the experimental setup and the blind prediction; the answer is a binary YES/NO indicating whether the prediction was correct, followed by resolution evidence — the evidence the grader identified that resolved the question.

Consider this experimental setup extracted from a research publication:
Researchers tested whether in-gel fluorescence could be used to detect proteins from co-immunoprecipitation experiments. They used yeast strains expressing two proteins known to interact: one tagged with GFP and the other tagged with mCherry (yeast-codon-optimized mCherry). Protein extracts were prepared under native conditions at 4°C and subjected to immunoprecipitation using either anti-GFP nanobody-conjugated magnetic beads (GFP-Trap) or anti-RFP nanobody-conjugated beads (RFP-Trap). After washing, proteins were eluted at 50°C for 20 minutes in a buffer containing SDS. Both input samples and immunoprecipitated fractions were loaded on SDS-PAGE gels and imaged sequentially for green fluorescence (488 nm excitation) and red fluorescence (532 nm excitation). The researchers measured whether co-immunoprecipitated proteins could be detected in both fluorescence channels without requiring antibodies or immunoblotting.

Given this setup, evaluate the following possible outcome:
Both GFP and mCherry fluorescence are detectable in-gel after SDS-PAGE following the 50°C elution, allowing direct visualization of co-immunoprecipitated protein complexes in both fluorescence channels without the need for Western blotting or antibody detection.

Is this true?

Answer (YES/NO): YES